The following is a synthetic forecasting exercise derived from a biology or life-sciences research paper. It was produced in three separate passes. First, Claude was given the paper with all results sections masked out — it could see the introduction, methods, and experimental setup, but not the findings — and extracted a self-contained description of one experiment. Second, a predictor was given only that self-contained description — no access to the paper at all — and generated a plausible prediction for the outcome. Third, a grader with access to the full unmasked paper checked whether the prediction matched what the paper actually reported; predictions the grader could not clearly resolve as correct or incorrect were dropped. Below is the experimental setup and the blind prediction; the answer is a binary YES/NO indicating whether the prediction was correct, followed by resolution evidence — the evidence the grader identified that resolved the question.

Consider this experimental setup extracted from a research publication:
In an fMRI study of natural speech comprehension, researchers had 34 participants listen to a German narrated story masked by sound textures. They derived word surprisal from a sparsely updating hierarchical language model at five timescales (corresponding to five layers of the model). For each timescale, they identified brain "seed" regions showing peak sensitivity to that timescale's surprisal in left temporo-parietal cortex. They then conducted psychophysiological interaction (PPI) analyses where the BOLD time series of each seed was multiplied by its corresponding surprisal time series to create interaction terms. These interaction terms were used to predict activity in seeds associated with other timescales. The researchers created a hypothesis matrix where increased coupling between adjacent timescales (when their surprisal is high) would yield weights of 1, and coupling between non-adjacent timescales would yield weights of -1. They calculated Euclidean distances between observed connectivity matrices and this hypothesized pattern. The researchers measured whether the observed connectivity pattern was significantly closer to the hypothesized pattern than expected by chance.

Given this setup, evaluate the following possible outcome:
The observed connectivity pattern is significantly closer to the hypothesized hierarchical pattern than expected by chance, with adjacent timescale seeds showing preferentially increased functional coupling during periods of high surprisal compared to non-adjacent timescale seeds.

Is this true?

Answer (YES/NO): YES